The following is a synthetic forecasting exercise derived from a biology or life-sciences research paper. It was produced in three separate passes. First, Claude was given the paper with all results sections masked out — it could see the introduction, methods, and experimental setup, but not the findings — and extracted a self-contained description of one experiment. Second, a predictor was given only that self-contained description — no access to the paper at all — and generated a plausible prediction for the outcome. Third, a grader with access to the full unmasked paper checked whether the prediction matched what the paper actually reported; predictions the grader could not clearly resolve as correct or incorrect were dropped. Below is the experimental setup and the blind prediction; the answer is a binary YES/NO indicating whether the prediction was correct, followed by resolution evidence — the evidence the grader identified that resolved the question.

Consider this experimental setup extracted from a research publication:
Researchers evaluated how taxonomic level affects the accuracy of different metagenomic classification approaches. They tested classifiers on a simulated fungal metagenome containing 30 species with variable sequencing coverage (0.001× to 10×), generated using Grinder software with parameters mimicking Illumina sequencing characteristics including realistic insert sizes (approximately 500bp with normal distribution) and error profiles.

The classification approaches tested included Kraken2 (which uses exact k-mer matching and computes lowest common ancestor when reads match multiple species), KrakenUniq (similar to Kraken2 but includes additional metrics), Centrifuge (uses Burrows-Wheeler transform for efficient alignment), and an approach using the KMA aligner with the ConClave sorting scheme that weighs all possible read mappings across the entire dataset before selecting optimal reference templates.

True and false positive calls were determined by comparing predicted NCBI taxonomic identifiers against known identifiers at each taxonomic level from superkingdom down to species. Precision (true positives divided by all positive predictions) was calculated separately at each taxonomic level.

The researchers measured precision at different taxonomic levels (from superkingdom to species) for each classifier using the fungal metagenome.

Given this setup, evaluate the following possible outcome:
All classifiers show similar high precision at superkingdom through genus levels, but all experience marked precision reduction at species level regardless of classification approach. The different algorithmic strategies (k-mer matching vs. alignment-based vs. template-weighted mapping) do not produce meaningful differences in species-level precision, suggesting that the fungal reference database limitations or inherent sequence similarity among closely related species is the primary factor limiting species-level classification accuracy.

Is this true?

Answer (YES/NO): NO